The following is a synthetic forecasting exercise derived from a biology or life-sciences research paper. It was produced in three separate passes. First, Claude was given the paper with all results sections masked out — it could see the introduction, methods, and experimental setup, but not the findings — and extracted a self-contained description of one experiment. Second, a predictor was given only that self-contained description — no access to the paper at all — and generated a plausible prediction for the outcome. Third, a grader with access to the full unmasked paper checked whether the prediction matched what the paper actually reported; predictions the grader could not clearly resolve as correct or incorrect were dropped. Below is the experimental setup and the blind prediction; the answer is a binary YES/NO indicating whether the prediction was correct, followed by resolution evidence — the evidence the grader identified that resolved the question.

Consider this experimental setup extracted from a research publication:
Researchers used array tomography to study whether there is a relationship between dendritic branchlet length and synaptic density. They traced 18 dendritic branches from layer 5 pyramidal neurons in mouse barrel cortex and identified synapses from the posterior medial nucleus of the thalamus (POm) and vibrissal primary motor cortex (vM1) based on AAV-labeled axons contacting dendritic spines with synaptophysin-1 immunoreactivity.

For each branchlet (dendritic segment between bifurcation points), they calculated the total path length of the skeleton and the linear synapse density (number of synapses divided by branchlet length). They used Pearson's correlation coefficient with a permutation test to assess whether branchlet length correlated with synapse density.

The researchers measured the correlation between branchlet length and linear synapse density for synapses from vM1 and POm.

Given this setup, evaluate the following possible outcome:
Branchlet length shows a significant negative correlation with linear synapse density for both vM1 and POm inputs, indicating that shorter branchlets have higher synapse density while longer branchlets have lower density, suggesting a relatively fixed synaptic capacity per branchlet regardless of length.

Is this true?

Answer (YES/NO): NO